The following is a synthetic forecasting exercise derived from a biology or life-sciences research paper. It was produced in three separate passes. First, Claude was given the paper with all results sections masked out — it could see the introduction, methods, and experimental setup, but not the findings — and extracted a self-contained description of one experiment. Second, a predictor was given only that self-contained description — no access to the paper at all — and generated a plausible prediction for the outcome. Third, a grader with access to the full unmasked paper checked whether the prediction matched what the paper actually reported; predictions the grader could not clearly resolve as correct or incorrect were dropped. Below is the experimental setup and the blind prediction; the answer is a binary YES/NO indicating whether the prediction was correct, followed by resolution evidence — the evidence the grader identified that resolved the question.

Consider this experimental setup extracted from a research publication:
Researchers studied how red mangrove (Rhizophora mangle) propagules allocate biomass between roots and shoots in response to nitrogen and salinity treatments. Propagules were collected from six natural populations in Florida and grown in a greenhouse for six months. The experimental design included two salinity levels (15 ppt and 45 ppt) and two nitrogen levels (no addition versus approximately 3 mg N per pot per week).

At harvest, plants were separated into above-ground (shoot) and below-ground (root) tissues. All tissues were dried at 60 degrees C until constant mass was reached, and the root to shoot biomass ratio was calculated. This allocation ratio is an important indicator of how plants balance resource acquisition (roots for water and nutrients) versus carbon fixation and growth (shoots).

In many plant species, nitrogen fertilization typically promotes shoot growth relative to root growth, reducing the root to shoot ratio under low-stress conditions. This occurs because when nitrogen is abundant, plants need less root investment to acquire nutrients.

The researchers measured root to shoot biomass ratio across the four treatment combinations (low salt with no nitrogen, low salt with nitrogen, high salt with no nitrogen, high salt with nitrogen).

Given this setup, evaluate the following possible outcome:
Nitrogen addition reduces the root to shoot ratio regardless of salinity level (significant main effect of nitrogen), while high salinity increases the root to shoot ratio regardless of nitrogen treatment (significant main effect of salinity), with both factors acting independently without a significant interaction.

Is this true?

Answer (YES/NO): NO